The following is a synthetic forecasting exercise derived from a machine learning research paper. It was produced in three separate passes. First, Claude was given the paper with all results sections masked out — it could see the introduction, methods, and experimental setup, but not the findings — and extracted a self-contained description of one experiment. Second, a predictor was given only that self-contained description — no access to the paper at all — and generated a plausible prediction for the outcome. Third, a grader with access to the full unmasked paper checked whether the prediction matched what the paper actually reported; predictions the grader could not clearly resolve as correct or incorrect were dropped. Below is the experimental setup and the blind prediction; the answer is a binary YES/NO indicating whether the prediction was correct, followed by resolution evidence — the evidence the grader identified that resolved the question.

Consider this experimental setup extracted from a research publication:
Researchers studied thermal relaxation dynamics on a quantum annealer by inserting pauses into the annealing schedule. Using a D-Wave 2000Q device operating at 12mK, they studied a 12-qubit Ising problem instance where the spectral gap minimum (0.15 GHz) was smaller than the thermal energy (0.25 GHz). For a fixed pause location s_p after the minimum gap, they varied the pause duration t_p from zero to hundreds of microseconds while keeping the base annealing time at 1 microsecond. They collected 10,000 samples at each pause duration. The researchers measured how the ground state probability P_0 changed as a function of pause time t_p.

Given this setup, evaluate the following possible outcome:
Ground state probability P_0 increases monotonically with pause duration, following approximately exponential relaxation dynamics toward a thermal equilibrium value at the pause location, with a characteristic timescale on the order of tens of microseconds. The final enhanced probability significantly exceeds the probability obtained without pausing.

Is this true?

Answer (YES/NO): YES